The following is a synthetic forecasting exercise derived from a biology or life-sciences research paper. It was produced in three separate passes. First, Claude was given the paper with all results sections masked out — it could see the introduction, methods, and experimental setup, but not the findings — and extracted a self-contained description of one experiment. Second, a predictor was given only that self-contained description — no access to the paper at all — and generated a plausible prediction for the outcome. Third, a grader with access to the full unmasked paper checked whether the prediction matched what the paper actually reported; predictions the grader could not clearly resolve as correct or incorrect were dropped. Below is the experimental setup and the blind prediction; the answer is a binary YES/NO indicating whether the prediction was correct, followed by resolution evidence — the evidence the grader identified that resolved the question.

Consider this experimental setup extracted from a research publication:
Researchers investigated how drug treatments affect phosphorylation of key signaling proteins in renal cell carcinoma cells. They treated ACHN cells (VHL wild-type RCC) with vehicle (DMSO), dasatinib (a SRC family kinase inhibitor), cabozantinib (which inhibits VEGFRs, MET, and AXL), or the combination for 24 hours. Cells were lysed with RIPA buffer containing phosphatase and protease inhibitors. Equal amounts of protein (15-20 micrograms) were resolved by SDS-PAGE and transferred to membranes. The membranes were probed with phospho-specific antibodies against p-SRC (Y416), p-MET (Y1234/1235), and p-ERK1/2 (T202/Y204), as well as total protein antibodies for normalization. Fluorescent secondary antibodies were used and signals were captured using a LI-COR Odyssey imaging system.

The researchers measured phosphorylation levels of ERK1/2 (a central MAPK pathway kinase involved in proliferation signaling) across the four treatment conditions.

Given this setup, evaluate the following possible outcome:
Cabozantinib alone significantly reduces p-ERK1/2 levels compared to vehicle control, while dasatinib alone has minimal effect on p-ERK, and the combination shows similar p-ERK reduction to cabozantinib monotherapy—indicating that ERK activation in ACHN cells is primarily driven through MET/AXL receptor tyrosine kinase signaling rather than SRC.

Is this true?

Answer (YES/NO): NO